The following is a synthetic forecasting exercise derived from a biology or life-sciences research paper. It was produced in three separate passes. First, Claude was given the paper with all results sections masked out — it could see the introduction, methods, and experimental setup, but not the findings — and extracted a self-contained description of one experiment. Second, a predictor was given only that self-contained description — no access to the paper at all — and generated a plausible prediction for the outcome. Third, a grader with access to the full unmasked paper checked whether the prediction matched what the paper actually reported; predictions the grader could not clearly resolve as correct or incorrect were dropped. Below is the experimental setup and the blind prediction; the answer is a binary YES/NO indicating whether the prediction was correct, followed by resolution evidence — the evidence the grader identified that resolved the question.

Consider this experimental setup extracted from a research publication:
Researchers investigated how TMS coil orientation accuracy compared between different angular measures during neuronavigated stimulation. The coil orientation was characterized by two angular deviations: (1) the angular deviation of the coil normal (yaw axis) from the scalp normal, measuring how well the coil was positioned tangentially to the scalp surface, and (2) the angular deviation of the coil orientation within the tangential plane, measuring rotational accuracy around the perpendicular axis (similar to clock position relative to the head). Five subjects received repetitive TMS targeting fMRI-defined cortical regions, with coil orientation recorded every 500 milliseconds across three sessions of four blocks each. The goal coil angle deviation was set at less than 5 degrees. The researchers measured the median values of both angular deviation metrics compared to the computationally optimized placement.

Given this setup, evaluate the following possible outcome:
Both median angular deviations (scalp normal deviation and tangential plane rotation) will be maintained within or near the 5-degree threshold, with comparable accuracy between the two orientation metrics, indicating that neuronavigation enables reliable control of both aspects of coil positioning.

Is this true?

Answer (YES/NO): NO